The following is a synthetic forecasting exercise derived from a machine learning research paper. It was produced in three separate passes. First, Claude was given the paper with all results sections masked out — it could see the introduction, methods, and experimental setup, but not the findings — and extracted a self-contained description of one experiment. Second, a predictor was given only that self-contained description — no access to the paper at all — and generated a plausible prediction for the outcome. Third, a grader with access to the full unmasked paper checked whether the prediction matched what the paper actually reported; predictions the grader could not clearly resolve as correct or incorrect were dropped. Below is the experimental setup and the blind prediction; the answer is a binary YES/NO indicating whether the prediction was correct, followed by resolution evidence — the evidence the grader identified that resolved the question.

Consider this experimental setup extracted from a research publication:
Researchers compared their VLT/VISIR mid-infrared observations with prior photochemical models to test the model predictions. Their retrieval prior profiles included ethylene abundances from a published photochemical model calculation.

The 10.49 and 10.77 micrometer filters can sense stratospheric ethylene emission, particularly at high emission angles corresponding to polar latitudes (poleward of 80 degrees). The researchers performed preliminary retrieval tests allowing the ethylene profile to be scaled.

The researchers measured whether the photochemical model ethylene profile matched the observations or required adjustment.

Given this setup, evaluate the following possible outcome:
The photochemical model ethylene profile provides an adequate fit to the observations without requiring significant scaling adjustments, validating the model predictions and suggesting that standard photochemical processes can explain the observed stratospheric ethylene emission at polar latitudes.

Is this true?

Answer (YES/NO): NO